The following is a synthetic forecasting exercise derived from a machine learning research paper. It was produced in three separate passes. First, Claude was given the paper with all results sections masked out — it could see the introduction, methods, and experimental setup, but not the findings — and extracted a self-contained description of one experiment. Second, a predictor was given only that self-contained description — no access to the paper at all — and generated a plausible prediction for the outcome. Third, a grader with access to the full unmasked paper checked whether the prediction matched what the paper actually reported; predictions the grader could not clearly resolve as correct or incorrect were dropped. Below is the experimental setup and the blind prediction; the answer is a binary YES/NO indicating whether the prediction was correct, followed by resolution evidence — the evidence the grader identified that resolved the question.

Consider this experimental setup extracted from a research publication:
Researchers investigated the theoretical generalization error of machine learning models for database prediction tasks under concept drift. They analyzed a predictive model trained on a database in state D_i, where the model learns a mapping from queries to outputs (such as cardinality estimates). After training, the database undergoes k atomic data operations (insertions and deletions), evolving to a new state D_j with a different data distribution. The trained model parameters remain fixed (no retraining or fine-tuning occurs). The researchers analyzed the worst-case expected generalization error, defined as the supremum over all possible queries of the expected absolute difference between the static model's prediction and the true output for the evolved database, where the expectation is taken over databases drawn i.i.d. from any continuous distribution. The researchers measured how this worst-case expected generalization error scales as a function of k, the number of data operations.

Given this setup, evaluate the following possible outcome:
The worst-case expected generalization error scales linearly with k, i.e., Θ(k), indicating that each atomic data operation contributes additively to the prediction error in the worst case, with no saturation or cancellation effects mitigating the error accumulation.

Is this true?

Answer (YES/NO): NO